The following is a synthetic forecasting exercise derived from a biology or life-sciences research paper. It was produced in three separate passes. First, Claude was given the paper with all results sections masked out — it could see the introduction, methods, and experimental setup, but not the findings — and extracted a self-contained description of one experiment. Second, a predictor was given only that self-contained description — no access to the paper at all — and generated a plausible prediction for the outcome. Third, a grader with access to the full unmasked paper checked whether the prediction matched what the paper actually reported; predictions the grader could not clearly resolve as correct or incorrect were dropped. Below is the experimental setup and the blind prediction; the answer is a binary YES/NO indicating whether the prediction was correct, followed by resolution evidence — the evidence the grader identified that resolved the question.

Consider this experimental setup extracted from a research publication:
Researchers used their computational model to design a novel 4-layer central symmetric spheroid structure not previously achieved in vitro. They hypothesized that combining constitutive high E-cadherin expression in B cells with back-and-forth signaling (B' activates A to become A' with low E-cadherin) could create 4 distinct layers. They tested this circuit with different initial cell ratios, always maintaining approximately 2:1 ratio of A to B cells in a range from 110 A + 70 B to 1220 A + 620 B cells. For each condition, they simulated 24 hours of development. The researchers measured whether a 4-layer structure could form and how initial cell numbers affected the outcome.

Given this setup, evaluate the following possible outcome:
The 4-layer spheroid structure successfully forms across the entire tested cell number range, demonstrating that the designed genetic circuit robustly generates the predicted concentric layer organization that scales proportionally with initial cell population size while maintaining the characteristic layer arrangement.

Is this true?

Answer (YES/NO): NO